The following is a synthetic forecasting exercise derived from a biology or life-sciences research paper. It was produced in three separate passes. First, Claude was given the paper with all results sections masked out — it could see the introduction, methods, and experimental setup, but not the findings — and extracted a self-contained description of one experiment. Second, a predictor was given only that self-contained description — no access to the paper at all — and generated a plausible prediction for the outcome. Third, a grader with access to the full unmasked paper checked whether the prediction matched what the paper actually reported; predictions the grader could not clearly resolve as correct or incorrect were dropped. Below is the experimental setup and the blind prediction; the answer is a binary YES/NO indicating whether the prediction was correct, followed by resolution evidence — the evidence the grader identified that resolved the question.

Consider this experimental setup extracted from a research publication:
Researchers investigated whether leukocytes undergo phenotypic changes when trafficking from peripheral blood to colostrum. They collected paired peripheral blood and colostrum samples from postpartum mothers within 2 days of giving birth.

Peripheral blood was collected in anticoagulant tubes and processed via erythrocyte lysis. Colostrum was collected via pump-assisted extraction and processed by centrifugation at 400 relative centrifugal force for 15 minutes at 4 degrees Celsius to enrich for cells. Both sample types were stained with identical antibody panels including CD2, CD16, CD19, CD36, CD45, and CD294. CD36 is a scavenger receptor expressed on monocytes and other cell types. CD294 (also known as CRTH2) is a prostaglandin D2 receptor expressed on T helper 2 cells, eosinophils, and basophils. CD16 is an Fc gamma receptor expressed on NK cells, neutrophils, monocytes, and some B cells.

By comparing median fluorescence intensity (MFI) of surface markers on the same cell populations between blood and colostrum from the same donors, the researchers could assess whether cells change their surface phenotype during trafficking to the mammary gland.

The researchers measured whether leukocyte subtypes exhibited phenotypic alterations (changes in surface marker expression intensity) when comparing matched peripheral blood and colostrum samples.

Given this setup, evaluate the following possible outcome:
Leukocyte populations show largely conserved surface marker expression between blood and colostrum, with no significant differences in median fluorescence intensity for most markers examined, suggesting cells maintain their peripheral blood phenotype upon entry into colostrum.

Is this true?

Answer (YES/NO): NO